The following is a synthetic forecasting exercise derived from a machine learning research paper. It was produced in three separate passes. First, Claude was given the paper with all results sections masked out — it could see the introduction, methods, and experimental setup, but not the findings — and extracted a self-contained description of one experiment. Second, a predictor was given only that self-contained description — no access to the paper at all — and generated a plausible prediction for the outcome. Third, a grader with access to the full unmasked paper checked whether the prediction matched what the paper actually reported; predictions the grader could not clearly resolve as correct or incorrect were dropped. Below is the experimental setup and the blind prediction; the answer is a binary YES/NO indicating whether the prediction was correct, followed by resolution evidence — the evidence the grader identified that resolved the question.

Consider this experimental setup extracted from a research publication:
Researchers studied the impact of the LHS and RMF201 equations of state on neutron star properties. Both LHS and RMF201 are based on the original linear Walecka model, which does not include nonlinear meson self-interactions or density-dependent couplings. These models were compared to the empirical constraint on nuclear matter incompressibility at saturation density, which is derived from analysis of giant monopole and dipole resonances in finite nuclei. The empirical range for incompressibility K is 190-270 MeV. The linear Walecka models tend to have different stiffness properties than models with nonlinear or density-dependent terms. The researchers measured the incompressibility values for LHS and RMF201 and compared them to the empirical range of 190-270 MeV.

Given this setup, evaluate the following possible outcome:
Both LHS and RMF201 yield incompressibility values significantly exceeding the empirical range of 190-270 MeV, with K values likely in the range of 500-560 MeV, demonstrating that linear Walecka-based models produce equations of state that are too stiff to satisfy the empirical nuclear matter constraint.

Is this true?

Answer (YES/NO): NO